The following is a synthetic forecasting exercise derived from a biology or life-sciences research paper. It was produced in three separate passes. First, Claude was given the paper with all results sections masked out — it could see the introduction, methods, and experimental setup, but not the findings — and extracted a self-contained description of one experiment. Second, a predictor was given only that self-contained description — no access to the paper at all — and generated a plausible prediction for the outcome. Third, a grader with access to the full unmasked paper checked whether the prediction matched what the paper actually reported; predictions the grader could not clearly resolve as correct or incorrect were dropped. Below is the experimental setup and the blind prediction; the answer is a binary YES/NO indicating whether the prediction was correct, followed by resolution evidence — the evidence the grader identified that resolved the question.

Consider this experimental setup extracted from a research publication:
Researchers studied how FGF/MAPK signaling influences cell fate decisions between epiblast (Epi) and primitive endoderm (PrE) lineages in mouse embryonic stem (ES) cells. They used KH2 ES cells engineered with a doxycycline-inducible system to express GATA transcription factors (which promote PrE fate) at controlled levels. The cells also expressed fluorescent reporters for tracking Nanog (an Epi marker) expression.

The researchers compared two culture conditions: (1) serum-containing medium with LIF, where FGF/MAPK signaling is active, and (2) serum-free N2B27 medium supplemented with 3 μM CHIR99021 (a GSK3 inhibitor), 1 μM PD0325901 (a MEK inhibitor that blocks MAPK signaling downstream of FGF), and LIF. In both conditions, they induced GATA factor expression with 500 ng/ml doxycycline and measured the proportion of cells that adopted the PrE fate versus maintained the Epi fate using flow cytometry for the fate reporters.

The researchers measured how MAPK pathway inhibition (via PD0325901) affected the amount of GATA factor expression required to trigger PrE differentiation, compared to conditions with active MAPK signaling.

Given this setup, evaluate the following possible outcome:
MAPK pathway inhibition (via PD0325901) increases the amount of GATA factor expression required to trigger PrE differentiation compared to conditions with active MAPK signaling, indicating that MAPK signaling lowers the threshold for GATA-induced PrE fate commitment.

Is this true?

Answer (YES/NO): YES